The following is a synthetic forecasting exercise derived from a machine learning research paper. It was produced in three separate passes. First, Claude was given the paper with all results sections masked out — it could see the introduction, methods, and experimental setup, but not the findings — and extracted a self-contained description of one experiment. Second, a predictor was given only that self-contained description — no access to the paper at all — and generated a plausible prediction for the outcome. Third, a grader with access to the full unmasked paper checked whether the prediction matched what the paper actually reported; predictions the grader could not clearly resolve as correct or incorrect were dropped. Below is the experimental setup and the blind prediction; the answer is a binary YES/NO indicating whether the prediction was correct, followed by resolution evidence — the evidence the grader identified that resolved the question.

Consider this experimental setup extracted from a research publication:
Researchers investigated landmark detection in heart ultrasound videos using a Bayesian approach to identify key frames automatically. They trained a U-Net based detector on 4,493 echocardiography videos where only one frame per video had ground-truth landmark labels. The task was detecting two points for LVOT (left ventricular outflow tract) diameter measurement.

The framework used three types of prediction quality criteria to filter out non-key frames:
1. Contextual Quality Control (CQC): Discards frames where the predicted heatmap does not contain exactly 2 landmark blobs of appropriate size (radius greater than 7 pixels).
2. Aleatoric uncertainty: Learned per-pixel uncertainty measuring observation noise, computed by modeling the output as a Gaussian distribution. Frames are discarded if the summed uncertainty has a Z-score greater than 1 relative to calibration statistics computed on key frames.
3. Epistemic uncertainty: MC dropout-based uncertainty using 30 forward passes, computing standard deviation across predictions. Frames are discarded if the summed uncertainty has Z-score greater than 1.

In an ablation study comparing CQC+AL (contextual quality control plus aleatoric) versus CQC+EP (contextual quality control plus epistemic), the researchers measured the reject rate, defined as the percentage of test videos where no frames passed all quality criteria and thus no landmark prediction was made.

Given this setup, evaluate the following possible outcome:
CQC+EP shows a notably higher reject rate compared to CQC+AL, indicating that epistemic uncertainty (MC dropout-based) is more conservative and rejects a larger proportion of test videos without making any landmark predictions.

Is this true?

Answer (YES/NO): YES